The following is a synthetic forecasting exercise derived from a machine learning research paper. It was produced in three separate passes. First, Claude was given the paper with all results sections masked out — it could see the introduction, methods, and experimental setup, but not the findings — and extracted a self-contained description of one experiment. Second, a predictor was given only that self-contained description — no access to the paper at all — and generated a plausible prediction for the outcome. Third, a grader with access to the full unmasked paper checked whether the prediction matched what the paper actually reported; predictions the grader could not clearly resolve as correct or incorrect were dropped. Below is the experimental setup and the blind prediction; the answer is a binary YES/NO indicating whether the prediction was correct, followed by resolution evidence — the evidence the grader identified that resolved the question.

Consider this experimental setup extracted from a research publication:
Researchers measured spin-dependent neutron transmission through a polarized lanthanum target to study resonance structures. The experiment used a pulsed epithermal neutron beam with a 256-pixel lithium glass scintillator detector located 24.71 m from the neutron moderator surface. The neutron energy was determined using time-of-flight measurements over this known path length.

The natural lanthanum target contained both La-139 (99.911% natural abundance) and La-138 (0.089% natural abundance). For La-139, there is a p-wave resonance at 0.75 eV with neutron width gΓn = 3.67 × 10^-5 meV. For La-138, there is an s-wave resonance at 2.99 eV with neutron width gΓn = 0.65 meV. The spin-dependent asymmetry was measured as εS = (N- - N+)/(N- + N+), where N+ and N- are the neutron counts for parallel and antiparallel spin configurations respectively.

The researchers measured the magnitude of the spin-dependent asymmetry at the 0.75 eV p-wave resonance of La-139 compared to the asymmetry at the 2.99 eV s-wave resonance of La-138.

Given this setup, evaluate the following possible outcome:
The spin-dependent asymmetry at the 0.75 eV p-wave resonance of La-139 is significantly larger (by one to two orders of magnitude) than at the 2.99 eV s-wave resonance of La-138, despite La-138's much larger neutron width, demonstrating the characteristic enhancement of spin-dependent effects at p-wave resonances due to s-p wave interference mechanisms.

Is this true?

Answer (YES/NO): NO